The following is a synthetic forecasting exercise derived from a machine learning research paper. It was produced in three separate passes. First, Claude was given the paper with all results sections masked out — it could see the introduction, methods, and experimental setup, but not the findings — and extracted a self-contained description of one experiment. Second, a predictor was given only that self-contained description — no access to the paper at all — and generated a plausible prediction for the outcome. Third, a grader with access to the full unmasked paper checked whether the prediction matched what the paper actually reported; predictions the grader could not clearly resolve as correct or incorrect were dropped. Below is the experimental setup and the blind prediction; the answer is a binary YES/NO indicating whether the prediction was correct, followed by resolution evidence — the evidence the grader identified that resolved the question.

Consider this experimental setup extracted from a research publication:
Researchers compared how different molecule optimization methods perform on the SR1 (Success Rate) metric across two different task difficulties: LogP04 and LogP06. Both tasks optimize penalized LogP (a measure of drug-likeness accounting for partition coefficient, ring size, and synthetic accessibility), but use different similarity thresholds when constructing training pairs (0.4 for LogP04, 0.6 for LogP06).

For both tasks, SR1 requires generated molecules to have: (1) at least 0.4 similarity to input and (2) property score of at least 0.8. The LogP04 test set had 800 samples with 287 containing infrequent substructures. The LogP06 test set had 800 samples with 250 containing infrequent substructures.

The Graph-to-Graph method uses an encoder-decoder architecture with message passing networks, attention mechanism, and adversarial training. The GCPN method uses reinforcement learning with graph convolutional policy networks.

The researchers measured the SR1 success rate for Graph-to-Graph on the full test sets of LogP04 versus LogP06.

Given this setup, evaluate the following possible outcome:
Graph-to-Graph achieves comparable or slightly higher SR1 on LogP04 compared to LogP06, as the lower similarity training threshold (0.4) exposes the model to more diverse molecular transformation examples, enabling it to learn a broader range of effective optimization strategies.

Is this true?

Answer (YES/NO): YES